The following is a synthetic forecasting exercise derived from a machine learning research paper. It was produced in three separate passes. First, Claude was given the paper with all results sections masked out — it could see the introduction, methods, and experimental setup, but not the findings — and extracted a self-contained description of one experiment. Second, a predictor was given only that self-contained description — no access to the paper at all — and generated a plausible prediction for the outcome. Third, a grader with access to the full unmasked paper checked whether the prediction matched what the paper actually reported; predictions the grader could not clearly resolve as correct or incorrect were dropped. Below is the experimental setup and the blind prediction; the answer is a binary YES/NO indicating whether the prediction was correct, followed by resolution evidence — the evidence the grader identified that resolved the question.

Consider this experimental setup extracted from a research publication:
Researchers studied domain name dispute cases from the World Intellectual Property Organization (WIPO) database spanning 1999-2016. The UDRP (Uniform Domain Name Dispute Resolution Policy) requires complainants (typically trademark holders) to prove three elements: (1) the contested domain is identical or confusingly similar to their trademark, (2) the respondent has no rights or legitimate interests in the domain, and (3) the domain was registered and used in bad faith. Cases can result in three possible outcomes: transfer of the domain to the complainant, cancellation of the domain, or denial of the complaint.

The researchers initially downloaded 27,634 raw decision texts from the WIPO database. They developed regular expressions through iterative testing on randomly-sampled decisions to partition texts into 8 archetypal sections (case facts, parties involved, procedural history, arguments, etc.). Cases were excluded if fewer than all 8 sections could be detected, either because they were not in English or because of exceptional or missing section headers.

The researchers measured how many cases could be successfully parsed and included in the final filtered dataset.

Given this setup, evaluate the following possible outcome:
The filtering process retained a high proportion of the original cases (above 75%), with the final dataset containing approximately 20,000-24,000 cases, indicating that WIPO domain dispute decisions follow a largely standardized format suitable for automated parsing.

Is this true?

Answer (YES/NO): YES